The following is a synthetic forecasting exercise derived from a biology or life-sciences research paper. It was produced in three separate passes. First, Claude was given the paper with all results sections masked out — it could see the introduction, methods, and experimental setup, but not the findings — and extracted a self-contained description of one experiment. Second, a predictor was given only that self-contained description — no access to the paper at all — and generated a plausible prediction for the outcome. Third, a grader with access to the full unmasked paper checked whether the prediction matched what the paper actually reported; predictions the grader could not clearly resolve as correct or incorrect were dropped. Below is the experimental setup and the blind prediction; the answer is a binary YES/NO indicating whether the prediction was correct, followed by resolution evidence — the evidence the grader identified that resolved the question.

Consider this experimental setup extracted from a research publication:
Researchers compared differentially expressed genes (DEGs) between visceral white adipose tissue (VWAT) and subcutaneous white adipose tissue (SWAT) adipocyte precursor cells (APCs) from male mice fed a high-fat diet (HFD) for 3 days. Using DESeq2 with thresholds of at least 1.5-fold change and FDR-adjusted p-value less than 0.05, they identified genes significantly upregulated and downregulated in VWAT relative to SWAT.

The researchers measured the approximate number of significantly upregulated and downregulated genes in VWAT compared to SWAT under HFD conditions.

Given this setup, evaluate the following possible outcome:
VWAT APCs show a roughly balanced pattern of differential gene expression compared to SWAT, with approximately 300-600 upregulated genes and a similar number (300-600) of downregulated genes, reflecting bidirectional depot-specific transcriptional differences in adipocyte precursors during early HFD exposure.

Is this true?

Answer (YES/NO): NO